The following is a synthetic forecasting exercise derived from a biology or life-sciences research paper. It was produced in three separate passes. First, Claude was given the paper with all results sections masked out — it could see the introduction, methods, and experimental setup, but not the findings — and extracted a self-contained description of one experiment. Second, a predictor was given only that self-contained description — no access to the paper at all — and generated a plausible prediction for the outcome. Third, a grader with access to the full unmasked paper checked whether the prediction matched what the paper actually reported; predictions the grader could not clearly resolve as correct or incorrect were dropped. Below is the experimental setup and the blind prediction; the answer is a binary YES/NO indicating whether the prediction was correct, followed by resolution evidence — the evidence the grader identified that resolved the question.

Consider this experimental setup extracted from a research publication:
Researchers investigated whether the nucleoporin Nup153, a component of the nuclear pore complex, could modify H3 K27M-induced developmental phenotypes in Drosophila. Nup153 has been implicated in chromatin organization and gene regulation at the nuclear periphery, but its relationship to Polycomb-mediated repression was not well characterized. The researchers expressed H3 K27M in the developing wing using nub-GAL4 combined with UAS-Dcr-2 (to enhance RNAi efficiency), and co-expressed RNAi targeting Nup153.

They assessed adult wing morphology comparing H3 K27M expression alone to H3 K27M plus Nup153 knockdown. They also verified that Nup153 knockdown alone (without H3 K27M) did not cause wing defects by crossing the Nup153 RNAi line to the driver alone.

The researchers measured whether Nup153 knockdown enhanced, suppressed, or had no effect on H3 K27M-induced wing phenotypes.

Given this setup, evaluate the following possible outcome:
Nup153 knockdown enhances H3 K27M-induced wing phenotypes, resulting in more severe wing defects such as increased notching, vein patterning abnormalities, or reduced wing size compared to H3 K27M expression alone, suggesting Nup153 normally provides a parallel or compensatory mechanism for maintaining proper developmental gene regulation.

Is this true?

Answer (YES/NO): NO